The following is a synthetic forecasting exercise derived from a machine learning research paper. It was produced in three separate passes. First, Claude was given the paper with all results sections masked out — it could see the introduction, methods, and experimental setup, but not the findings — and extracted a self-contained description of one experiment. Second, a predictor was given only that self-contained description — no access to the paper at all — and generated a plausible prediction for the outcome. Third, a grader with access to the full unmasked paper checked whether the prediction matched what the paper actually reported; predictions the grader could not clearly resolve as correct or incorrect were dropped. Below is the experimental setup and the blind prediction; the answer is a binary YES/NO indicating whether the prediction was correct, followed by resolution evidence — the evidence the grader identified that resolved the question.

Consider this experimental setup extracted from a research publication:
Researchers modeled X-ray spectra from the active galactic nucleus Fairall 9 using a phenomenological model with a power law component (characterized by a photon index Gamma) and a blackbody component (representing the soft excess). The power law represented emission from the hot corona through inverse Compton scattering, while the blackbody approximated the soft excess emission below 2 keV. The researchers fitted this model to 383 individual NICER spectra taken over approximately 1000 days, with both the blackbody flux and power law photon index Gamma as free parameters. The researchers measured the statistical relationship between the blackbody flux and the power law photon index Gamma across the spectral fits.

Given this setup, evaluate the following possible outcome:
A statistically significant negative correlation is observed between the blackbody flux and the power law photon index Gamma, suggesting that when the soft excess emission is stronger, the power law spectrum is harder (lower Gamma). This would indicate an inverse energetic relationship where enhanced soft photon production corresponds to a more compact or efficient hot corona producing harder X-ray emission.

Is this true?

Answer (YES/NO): NO